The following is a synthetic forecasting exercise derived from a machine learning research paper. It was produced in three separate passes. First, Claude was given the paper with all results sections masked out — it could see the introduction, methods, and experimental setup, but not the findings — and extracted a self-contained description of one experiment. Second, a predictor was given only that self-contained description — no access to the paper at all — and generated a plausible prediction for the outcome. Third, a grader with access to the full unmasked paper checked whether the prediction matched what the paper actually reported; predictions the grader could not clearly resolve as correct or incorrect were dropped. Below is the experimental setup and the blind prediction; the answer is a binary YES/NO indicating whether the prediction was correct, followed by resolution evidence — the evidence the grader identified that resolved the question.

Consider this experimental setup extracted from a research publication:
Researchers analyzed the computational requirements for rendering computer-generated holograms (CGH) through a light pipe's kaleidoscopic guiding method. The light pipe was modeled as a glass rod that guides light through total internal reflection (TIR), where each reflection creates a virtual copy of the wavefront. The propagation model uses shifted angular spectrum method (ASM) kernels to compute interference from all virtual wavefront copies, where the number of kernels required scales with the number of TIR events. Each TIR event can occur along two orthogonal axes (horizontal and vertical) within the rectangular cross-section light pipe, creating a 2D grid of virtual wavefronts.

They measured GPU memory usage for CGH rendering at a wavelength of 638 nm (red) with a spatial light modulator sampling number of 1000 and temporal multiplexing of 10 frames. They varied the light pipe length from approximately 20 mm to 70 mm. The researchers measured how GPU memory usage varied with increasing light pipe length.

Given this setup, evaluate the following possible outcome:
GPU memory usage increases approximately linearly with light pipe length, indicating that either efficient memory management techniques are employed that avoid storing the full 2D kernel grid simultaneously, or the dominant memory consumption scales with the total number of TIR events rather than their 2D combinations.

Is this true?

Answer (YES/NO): NO